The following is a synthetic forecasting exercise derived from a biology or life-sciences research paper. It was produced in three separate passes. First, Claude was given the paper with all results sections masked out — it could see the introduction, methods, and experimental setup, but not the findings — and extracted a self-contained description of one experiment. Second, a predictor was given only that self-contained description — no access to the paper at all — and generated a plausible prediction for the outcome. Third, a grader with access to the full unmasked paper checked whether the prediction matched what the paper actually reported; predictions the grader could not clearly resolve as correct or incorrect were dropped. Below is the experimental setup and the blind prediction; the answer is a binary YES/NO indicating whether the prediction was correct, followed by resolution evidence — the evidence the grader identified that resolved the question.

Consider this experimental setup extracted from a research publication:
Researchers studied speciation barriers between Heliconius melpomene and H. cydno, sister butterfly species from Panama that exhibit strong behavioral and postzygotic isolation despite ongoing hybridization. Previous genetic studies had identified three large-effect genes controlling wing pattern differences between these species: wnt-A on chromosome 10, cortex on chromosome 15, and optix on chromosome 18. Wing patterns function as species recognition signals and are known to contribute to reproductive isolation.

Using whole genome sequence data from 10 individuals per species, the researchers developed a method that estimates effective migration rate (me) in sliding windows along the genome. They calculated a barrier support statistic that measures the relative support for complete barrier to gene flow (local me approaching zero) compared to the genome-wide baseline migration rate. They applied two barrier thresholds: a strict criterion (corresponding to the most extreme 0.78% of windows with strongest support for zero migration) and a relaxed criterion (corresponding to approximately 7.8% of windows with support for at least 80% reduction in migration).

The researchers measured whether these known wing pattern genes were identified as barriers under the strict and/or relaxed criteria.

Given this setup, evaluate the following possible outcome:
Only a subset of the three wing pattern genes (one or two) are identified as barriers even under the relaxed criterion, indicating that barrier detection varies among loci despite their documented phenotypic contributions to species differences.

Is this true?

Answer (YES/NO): NO